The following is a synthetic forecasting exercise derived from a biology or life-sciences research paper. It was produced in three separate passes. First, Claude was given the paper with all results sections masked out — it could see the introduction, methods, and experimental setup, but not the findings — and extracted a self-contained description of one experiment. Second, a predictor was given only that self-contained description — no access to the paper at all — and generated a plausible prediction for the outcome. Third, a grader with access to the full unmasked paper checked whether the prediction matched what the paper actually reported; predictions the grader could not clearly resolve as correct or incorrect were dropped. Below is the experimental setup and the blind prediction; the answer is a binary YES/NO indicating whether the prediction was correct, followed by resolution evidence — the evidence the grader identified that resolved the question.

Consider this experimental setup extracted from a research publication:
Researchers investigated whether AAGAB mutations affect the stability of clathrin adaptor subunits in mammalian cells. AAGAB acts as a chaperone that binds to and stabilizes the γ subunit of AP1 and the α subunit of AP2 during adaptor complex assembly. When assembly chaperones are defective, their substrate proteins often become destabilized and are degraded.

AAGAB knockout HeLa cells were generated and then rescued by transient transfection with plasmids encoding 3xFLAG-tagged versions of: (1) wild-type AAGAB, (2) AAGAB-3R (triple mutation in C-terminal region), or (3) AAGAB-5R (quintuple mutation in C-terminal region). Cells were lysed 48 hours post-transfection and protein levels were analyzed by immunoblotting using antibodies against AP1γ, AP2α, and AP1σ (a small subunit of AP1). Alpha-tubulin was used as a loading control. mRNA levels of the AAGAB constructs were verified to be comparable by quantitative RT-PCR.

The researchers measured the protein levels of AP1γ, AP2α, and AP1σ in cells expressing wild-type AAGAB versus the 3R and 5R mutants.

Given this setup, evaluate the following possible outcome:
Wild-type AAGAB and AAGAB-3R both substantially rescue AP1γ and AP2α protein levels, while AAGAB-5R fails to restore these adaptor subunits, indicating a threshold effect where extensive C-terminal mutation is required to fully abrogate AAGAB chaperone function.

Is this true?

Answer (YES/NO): NO